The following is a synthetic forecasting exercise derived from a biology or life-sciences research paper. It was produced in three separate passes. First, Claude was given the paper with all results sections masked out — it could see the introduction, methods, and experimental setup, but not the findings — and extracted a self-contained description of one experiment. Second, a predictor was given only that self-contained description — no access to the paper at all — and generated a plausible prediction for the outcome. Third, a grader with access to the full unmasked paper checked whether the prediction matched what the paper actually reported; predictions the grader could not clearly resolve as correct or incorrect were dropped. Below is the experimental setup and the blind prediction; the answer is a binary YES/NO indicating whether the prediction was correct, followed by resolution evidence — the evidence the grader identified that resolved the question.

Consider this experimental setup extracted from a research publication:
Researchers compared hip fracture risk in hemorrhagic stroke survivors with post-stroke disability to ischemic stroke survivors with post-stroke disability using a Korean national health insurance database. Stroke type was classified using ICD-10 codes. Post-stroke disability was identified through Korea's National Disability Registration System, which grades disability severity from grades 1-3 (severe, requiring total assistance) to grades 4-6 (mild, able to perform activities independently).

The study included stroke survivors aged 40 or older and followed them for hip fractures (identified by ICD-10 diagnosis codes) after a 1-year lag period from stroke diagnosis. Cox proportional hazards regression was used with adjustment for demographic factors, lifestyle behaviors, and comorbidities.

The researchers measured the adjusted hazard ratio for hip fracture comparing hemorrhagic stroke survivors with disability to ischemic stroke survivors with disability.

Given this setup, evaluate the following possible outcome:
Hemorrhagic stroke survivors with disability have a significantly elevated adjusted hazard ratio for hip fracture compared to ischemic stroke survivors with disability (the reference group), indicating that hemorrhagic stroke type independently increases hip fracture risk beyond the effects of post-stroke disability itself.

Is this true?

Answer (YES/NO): YES